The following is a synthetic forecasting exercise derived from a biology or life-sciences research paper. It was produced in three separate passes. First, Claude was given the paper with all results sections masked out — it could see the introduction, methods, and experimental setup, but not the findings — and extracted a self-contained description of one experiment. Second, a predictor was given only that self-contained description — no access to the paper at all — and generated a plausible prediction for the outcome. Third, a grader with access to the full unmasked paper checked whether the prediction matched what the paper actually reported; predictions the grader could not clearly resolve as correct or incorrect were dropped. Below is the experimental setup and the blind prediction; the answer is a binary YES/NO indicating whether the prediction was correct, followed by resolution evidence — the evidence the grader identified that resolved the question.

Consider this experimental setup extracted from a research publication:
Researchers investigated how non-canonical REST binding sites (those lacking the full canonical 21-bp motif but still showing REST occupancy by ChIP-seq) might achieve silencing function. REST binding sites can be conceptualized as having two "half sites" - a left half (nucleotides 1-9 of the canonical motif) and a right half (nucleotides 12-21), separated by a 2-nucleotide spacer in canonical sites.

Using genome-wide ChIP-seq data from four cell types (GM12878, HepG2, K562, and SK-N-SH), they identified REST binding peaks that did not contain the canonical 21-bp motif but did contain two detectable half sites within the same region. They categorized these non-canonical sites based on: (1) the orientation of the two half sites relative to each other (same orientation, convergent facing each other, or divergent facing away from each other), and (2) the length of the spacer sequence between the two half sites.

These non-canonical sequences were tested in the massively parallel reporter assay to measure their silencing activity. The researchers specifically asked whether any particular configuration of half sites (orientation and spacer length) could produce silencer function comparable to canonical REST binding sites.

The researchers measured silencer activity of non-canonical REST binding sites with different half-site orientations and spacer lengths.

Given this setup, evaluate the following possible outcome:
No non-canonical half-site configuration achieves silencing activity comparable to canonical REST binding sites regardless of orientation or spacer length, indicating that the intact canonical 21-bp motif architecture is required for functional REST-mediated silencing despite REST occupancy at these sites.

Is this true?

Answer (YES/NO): NO